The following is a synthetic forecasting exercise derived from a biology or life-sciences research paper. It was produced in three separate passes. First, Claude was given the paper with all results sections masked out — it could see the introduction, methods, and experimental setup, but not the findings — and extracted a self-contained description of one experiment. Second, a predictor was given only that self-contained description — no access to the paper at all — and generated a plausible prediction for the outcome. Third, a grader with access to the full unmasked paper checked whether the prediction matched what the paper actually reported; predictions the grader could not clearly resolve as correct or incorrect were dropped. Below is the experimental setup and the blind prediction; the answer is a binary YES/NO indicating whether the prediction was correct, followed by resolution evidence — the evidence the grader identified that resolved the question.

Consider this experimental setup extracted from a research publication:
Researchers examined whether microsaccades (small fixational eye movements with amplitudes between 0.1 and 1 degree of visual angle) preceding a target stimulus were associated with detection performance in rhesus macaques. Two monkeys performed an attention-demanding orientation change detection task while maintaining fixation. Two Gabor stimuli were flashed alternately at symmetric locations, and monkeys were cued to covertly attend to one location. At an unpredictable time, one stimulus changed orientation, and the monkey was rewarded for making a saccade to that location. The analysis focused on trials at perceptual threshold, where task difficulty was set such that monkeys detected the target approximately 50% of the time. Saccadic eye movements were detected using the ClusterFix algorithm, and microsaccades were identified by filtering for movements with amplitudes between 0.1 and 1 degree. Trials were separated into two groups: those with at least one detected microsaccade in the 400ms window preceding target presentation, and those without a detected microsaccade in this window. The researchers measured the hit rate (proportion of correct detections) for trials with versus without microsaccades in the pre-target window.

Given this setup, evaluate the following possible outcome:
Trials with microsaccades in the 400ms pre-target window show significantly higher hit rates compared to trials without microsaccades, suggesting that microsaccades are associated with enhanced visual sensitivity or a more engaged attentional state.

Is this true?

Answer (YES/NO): NO